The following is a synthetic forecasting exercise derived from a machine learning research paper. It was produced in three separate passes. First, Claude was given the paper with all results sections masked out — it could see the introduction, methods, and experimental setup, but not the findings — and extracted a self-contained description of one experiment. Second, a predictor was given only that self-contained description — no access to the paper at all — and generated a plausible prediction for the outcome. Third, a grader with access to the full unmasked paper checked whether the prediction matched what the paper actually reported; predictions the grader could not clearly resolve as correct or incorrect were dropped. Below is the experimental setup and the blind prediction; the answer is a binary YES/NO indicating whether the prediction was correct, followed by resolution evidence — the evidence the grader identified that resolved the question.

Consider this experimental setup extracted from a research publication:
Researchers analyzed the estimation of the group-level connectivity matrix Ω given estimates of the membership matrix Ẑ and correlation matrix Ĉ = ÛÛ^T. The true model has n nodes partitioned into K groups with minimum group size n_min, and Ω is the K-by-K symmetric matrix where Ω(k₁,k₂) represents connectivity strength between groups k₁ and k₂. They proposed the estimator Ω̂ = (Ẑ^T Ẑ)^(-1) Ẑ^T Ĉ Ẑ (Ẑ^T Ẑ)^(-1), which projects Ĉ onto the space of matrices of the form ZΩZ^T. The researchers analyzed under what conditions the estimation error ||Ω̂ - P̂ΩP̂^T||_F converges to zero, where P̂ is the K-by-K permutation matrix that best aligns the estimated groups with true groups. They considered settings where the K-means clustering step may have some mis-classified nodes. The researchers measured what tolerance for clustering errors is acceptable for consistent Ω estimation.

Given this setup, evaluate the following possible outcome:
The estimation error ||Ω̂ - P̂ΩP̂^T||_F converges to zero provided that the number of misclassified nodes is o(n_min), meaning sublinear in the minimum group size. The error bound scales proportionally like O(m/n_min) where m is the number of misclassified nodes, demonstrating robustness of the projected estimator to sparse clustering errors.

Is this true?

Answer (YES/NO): NO